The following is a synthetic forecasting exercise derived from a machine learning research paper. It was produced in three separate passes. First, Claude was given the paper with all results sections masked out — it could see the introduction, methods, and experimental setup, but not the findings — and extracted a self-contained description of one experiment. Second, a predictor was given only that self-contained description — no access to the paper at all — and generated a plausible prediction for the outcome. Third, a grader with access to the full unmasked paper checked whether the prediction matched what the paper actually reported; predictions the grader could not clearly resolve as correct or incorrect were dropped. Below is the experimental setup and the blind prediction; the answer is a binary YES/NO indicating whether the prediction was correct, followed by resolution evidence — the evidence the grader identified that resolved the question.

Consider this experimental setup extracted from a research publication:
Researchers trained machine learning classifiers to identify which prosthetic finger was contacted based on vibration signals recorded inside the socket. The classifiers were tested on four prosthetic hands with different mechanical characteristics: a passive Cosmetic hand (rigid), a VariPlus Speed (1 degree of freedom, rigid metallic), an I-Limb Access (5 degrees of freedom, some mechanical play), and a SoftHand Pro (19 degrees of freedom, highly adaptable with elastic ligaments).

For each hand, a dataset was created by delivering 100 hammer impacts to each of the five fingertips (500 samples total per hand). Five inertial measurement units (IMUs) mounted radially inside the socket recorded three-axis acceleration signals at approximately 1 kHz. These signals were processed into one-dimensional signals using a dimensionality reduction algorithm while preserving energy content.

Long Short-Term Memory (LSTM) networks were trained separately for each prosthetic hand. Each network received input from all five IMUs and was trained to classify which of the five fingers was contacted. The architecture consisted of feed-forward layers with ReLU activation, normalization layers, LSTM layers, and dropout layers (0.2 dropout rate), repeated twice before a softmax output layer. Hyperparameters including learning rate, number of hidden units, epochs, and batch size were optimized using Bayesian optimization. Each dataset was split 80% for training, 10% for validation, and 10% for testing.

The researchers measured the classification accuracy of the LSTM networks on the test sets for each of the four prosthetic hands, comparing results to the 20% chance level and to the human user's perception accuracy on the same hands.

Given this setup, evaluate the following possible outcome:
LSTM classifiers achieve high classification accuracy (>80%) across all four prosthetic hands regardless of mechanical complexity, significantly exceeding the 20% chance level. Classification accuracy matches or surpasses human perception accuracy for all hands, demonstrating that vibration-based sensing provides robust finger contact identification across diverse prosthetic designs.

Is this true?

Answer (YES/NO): NO